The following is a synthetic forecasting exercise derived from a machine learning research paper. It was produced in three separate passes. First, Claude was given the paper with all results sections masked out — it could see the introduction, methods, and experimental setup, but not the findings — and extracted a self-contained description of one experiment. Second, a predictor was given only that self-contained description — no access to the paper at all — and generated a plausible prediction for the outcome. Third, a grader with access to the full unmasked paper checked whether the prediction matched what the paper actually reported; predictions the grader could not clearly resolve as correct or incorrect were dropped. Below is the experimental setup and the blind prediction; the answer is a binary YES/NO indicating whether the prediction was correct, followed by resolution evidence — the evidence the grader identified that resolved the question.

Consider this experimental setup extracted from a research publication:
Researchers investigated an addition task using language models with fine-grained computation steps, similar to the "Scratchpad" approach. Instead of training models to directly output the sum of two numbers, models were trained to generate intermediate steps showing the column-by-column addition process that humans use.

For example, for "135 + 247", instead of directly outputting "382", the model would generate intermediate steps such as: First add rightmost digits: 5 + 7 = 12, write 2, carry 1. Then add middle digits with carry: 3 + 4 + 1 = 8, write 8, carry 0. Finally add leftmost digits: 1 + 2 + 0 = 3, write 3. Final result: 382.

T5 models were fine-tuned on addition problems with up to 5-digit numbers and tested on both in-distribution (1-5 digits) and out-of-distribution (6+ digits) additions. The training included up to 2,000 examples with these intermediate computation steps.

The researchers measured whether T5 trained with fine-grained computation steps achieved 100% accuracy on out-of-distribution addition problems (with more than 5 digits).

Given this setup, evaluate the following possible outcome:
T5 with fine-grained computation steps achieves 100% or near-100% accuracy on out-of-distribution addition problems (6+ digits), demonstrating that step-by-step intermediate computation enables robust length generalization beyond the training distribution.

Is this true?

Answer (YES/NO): NO